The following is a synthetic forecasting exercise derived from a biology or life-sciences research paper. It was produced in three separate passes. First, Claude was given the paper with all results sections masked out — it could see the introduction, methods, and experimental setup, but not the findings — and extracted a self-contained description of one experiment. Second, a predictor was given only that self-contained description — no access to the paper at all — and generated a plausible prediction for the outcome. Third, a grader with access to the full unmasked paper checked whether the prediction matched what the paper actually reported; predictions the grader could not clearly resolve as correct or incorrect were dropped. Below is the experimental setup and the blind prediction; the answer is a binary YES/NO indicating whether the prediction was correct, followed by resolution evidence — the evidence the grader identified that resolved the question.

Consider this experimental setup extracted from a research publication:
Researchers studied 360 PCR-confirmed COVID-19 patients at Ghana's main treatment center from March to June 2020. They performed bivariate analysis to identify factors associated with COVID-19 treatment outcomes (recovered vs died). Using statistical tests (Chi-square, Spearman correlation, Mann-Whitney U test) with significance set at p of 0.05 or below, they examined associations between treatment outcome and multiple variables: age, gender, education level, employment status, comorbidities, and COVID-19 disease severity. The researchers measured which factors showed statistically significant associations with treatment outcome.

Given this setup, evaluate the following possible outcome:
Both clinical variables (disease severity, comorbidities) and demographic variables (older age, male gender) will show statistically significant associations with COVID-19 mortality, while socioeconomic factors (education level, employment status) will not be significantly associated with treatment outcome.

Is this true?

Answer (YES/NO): NO